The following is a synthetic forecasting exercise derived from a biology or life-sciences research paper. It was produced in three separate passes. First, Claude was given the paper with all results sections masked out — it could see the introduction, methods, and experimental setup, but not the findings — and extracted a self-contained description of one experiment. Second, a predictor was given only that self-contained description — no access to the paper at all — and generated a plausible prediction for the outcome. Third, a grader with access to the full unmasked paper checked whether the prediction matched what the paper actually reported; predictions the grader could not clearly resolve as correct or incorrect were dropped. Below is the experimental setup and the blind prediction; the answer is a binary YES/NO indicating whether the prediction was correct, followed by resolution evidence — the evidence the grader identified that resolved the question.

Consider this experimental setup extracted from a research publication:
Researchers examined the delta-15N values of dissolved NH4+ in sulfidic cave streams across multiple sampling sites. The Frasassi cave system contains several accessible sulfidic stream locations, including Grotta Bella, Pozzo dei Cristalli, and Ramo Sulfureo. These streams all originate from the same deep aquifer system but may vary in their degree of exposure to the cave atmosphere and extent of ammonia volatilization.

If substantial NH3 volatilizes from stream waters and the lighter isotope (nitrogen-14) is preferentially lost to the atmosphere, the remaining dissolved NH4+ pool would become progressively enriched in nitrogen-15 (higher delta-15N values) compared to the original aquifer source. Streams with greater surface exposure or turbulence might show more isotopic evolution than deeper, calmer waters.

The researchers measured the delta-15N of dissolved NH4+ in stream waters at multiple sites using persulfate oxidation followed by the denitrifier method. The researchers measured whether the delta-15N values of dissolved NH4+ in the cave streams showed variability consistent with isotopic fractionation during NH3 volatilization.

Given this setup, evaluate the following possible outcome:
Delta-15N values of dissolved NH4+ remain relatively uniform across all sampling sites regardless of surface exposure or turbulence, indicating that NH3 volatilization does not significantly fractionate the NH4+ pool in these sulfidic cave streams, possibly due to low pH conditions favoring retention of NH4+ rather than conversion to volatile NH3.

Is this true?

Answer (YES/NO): NO